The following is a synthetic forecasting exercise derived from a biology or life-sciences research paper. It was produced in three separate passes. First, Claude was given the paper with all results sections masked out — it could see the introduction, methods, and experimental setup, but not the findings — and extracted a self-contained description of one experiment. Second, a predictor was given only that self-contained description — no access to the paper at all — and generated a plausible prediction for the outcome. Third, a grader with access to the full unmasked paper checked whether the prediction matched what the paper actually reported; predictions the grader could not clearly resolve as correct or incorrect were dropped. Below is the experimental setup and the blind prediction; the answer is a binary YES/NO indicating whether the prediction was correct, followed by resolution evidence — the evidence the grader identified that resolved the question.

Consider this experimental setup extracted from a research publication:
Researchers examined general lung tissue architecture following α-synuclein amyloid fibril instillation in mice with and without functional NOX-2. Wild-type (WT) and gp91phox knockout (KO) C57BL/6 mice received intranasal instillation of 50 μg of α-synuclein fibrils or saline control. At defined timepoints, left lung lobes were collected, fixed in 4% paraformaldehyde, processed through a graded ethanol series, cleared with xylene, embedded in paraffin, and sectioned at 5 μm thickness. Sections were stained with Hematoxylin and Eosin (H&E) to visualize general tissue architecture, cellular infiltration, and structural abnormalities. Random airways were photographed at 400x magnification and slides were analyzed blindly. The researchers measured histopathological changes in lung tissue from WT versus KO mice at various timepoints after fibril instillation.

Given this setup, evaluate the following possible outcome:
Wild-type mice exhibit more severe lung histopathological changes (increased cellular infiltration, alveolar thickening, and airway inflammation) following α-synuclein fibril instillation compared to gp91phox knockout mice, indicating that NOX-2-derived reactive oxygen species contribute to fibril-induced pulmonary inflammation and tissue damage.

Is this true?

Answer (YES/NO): NO